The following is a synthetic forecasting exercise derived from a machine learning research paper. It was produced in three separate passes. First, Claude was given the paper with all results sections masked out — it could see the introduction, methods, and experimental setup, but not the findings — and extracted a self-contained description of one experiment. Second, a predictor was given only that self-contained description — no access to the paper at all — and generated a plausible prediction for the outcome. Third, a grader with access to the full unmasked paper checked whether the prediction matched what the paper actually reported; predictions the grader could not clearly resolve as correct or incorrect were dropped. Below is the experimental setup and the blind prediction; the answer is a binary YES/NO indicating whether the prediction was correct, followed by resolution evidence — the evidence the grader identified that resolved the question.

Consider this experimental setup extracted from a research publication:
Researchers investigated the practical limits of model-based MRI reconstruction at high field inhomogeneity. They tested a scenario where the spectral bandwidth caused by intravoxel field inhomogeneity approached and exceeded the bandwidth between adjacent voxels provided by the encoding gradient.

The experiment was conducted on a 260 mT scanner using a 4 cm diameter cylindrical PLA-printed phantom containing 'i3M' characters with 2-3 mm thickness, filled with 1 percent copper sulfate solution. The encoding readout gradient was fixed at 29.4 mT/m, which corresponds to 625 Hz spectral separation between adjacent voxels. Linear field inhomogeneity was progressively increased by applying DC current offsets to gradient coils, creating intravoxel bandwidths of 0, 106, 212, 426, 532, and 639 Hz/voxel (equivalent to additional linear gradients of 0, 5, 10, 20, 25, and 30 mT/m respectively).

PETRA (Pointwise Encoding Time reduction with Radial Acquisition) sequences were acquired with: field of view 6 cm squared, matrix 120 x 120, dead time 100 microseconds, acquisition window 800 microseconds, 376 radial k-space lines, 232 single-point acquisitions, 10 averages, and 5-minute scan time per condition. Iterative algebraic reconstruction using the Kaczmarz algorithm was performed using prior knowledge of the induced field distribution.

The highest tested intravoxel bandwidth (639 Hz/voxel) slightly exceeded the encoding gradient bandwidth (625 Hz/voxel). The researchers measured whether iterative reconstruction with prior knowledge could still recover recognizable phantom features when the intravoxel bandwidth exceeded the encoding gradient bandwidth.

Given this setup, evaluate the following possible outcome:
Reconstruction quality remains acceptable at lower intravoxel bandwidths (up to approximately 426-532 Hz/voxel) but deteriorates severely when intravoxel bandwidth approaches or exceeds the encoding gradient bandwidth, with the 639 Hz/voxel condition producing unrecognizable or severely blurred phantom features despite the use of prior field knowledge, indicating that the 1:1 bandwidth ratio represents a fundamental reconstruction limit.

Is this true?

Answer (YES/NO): NO